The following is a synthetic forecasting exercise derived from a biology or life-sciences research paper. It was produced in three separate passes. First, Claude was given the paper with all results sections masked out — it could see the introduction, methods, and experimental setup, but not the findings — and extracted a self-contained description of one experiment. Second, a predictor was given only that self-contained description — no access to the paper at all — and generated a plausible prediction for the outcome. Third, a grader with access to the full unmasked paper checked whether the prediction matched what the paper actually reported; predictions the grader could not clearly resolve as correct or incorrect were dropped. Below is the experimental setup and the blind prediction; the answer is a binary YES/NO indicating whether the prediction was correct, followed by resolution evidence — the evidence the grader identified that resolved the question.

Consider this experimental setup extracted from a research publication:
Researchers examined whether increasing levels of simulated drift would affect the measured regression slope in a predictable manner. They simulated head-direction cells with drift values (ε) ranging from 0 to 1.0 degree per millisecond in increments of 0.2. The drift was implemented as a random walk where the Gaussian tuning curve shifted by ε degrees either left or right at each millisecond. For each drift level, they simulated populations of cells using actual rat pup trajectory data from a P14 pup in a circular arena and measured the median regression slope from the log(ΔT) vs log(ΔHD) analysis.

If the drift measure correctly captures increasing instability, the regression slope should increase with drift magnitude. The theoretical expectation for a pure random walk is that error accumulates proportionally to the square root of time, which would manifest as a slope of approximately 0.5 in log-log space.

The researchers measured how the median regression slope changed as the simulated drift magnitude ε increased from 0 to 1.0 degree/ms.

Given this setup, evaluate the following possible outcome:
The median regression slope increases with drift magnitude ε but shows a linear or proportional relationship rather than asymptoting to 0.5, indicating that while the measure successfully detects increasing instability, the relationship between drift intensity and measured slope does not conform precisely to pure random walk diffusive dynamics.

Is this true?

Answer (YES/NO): NO